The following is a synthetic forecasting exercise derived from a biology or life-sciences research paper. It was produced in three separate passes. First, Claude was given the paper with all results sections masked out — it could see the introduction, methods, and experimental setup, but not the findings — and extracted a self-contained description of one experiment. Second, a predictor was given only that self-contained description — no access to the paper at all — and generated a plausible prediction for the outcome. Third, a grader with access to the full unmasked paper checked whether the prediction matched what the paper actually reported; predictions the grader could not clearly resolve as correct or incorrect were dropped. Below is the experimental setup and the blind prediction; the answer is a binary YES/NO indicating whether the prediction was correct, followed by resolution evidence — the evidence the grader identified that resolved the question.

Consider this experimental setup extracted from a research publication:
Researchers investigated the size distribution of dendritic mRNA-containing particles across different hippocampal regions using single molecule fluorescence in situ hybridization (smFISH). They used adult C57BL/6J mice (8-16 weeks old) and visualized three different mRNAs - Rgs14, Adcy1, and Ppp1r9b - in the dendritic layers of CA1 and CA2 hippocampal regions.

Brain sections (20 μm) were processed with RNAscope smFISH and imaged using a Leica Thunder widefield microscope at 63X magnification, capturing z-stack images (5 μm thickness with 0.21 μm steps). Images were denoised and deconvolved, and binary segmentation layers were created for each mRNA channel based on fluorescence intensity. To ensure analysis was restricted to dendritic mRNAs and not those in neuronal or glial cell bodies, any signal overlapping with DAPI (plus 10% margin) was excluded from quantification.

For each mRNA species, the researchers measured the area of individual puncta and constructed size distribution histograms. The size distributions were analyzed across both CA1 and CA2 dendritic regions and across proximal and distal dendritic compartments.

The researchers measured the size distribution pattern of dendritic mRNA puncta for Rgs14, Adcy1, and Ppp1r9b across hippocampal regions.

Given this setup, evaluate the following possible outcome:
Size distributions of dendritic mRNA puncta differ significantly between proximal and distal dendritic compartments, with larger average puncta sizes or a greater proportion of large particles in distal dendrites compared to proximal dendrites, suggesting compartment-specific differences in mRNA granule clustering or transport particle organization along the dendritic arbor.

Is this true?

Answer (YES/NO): NO